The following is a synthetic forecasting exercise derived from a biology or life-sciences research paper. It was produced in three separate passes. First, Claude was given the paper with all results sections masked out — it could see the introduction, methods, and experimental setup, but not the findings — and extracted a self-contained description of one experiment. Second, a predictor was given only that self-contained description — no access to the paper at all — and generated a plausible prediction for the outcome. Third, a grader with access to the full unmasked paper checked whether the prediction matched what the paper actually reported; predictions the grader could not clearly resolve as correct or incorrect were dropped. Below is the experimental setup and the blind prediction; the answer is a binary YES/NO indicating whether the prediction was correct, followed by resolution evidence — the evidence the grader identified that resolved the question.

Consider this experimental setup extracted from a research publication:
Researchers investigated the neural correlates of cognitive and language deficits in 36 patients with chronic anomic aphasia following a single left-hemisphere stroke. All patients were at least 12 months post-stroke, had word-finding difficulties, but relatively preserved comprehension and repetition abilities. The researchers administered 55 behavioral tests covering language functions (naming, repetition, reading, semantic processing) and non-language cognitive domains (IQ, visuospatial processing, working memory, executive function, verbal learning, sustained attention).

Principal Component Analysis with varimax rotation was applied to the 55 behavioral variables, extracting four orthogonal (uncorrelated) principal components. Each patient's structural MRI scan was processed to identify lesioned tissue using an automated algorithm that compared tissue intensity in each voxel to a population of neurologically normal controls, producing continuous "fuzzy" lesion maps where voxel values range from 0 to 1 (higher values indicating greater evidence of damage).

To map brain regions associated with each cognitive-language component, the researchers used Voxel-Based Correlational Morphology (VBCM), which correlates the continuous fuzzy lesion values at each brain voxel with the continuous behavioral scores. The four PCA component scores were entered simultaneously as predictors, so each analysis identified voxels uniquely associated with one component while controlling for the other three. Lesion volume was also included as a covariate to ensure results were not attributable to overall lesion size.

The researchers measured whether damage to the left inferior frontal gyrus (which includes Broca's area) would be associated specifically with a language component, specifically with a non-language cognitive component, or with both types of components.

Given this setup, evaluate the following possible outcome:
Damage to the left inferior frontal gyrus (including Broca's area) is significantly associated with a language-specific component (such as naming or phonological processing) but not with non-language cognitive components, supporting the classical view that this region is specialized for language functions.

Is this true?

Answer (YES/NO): NO